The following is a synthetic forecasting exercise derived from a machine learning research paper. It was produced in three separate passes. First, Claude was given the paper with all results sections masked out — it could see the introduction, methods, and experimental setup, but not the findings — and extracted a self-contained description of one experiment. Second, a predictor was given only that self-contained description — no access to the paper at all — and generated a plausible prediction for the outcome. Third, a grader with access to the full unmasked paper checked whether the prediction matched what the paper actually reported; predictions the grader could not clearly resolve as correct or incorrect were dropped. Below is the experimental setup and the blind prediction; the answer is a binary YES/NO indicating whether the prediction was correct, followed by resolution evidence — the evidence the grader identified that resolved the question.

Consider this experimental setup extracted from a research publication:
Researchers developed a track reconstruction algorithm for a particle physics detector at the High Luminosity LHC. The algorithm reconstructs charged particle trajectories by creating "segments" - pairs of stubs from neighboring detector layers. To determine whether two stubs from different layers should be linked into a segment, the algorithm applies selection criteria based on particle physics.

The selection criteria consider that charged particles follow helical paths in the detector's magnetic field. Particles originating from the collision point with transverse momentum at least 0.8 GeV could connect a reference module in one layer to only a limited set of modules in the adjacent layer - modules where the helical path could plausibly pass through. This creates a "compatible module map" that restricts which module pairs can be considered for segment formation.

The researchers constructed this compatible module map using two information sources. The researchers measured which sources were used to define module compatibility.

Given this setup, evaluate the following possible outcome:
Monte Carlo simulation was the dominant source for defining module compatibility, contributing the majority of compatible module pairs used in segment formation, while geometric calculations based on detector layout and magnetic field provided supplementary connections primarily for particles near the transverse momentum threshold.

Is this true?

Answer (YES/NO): NO